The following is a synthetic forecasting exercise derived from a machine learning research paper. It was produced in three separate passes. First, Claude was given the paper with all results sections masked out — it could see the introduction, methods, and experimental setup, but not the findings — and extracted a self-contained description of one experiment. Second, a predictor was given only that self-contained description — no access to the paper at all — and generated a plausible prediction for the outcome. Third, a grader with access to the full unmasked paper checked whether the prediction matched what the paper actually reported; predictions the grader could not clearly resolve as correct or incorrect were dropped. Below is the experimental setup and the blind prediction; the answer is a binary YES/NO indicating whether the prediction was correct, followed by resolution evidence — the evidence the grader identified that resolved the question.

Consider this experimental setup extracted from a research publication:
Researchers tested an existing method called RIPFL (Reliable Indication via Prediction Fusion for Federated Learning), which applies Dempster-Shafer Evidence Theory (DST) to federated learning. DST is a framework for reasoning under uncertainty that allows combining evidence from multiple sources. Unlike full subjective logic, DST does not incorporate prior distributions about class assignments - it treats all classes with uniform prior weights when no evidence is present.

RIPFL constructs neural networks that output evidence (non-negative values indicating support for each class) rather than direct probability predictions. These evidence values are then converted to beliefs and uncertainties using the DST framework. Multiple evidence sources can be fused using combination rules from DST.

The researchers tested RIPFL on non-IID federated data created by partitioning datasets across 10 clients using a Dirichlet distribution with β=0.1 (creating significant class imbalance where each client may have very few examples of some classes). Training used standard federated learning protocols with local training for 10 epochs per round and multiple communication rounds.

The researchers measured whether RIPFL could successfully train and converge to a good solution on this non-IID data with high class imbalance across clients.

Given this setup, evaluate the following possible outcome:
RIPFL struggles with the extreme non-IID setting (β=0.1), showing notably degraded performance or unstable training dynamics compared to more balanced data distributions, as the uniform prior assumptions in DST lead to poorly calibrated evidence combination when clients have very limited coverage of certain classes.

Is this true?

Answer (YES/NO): YES